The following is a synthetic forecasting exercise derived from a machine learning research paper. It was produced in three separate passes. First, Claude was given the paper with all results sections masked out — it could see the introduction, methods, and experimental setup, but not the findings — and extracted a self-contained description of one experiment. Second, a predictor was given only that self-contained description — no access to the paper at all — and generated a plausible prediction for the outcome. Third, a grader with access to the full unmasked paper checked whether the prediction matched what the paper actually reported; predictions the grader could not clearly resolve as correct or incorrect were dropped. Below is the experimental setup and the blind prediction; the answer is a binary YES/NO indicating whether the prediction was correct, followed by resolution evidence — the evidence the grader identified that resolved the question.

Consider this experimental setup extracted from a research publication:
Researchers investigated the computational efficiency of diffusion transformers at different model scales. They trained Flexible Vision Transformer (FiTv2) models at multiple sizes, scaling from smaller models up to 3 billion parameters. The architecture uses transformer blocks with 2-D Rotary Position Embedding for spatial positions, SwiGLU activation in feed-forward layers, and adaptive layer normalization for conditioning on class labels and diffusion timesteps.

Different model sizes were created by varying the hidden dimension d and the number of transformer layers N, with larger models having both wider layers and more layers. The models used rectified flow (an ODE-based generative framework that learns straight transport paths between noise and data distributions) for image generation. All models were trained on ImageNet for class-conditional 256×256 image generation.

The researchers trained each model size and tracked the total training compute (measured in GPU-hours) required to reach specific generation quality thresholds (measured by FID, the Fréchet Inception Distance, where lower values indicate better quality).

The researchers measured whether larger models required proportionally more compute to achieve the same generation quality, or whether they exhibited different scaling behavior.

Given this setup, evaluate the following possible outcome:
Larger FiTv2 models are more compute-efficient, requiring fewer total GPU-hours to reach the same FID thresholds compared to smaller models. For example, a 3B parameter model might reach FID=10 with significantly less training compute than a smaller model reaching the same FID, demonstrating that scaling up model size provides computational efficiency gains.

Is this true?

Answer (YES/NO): YES